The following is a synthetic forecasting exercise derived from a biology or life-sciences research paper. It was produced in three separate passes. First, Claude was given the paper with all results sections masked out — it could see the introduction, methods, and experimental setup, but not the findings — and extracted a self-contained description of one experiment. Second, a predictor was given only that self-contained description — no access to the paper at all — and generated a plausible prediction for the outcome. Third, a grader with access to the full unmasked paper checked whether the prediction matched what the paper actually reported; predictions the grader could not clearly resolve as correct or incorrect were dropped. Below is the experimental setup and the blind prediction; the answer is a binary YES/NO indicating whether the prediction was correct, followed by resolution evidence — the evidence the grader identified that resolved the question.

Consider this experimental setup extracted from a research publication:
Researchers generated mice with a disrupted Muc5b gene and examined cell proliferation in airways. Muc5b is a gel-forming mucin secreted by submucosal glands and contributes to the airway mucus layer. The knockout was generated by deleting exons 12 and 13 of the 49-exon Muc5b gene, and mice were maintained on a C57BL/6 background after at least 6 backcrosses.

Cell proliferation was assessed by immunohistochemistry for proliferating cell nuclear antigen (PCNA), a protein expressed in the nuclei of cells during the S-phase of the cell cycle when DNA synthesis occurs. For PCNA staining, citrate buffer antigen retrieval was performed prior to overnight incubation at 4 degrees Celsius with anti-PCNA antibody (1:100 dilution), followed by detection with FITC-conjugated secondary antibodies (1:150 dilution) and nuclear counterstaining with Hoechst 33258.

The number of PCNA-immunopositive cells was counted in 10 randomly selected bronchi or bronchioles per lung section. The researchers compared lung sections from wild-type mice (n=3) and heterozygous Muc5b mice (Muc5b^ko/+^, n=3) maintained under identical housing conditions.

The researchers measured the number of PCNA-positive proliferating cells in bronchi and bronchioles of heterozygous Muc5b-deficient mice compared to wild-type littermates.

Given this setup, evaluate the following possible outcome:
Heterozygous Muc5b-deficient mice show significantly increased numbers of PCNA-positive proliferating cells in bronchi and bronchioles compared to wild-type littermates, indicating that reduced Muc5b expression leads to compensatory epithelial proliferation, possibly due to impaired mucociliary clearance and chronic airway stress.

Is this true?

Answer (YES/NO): YES